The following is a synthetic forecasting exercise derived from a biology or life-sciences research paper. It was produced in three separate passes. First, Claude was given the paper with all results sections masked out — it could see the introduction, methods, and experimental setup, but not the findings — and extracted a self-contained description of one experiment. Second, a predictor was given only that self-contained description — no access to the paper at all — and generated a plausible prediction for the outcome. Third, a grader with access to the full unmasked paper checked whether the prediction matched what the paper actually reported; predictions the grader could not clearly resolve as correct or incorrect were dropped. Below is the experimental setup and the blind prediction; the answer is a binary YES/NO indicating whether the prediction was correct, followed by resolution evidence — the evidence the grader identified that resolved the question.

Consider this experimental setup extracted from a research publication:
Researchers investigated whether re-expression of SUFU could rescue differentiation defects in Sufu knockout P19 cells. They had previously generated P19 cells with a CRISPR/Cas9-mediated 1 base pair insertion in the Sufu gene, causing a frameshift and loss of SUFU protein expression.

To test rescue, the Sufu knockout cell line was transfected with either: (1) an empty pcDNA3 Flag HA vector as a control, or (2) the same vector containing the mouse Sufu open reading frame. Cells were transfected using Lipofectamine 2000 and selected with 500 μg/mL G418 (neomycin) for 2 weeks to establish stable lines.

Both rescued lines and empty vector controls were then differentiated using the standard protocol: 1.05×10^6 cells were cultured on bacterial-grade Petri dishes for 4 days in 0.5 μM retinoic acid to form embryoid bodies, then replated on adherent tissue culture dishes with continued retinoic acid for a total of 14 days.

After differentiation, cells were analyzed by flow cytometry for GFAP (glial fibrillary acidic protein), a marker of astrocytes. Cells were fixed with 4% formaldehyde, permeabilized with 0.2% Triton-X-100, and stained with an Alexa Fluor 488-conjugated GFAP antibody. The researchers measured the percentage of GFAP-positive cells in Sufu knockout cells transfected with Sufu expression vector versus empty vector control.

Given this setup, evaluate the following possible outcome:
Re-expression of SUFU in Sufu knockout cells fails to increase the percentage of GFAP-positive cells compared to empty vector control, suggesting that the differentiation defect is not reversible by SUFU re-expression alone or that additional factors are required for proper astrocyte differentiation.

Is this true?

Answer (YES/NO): NO